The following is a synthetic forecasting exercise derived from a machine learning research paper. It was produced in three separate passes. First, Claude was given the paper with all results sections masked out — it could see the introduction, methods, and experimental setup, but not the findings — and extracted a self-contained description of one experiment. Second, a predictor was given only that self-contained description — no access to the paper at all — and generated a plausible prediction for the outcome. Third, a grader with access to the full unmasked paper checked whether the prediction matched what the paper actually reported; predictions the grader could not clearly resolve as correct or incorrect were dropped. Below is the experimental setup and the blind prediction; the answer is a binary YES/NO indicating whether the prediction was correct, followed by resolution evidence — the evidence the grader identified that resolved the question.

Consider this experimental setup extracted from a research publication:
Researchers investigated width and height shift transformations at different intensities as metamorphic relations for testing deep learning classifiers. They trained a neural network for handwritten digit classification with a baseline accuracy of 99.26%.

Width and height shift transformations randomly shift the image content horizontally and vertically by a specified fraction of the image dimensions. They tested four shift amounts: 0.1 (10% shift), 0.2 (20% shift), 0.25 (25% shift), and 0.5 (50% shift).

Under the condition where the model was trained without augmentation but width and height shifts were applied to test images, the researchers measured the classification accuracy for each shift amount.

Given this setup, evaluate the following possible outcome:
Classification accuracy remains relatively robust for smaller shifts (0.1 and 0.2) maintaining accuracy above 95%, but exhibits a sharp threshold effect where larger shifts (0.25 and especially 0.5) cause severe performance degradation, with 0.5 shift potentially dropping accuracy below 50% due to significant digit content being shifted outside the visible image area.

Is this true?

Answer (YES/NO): NO